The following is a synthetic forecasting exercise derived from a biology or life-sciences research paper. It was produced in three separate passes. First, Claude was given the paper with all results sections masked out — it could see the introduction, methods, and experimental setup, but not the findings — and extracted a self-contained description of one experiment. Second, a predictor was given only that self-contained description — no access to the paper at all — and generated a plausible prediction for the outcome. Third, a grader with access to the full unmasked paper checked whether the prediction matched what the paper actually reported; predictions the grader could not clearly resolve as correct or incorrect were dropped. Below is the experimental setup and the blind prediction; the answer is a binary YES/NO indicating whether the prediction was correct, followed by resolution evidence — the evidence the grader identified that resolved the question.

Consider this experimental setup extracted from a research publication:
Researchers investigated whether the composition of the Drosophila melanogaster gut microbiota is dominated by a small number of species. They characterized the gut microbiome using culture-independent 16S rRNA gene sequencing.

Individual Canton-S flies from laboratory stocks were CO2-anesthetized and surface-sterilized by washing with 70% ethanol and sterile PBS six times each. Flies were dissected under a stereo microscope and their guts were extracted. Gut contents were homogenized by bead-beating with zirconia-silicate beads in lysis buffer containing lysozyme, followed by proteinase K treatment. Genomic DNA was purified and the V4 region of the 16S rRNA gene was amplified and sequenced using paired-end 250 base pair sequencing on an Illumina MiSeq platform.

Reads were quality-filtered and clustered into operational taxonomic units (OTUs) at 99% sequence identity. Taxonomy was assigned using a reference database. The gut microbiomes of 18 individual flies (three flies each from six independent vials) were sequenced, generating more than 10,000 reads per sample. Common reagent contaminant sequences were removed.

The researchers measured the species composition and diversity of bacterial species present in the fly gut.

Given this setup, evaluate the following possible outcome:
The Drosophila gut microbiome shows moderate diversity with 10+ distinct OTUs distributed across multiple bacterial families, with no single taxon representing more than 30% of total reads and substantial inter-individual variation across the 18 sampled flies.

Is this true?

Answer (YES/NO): NO